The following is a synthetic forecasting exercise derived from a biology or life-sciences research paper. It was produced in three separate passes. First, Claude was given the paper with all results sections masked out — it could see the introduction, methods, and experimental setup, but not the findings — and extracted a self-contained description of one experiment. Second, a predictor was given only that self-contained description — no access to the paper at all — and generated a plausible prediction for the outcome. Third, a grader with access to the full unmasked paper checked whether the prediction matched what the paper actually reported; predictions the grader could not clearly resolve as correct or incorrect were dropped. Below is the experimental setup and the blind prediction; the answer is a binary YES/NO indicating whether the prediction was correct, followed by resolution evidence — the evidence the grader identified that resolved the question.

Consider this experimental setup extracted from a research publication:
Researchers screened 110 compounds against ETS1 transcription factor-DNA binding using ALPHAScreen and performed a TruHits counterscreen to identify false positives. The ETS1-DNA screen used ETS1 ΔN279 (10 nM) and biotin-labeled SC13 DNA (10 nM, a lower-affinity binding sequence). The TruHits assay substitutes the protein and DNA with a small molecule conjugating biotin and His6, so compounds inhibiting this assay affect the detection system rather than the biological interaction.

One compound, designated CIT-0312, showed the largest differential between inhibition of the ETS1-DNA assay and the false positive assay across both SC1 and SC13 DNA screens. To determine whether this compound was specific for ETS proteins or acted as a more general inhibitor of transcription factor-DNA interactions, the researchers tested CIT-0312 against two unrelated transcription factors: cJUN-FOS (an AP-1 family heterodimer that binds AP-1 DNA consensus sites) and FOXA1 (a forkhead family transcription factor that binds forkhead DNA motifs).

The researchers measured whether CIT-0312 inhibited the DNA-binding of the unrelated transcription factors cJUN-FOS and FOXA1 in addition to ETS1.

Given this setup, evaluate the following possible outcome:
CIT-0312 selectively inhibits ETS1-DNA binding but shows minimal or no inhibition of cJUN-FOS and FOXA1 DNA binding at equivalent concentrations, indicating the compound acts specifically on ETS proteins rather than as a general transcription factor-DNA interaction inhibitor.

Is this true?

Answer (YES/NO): NO